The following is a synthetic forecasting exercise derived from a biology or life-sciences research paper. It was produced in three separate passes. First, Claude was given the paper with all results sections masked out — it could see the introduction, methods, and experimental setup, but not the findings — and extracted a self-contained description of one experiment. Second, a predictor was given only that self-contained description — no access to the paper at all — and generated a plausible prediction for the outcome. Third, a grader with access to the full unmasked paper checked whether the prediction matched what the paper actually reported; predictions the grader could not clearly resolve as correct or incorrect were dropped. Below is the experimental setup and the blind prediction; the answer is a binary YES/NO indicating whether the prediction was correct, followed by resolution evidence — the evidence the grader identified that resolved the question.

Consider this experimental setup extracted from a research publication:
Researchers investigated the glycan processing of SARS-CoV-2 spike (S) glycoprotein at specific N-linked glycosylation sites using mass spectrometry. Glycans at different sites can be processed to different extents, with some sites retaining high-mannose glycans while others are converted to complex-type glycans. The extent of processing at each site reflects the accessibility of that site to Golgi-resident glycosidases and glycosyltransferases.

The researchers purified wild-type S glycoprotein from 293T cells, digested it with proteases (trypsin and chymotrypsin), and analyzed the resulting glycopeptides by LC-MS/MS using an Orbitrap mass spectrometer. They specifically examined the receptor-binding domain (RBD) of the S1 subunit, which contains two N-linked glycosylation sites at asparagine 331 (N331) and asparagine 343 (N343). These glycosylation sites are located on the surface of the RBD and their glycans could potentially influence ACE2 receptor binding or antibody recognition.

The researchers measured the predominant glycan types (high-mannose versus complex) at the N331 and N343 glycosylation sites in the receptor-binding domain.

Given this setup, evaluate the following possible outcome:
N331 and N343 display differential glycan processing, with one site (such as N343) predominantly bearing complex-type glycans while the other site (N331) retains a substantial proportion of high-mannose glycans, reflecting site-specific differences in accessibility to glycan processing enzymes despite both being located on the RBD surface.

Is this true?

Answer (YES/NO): NO